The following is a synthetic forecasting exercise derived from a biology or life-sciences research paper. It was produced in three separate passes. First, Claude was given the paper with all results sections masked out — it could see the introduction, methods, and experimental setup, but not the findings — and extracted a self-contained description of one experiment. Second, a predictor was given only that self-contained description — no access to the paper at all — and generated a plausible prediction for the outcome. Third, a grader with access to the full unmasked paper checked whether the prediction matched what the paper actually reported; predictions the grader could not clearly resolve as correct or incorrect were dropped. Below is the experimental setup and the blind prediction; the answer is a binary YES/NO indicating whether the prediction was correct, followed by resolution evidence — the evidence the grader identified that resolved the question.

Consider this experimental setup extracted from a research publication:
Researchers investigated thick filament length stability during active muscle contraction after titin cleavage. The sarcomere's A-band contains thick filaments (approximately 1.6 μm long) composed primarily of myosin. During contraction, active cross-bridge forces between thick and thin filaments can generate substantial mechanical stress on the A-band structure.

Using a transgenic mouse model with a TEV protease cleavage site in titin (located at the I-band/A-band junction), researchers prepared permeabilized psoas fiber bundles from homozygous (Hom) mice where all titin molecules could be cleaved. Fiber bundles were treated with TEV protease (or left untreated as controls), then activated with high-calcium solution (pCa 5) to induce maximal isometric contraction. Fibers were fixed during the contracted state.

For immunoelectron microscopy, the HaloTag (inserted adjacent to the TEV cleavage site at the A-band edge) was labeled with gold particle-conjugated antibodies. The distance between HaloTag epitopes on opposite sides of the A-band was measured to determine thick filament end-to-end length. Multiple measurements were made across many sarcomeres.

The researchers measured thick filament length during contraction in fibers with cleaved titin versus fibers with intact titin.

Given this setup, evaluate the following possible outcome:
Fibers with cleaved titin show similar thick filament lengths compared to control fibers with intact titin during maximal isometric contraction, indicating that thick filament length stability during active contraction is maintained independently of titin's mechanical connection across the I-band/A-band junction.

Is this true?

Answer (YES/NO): NO